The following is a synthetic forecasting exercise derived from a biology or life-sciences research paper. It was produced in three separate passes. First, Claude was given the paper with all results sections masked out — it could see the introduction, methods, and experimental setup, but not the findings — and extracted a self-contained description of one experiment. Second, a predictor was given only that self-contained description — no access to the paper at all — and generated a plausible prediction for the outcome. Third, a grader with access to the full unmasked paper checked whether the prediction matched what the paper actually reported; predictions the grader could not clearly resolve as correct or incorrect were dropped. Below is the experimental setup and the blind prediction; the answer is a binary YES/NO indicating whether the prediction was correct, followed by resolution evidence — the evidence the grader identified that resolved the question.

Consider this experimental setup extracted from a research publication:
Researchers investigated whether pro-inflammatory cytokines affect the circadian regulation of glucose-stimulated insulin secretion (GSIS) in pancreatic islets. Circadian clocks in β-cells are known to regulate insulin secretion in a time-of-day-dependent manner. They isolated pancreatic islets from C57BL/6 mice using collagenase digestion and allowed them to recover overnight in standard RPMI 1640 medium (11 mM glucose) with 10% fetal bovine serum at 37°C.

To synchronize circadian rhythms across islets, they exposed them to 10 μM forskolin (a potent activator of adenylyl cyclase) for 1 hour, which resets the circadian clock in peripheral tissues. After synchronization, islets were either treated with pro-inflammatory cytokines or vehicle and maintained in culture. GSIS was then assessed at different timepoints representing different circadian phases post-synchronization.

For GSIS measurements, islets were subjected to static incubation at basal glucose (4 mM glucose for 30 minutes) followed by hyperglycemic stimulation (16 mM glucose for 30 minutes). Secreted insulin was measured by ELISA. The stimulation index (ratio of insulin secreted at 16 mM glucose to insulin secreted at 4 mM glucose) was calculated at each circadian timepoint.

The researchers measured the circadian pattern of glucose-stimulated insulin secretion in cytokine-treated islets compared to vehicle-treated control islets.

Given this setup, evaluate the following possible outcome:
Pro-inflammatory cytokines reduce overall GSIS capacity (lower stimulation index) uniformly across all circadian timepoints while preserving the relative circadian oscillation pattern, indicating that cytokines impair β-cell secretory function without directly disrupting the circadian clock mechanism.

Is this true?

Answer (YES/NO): NO